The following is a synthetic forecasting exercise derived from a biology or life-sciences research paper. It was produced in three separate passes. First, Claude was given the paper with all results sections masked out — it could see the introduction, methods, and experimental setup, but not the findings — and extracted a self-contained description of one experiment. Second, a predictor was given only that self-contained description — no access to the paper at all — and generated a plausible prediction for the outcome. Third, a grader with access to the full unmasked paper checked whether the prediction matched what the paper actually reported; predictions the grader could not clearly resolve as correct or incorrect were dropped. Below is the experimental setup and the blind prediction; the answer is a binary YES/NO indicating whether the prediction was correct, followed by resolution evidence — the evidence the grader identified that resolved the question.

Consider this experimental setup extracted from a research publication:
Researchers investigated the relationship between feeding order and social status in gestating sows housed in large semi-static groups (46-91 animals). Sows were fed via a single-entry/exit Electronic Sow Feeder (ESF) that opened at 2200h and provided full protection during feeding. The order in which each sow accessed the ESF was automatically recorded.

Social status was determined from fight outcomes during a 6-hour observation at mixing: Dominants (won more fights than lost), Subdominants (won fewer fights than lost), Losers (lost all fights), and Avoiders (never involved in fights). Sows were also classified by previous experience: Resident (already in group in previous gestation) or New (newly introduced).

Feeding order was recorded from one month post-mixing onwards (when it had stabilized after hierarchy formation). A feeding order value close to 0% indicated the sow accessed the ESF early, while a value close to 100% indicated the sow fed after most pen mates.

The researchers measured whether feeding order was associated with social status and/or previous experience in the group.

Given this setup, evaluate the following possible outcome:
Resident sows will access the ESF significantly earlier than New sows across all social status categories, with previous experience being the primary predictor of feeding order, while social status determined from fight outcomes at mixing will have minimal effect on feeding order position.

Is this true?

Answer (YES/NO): NO